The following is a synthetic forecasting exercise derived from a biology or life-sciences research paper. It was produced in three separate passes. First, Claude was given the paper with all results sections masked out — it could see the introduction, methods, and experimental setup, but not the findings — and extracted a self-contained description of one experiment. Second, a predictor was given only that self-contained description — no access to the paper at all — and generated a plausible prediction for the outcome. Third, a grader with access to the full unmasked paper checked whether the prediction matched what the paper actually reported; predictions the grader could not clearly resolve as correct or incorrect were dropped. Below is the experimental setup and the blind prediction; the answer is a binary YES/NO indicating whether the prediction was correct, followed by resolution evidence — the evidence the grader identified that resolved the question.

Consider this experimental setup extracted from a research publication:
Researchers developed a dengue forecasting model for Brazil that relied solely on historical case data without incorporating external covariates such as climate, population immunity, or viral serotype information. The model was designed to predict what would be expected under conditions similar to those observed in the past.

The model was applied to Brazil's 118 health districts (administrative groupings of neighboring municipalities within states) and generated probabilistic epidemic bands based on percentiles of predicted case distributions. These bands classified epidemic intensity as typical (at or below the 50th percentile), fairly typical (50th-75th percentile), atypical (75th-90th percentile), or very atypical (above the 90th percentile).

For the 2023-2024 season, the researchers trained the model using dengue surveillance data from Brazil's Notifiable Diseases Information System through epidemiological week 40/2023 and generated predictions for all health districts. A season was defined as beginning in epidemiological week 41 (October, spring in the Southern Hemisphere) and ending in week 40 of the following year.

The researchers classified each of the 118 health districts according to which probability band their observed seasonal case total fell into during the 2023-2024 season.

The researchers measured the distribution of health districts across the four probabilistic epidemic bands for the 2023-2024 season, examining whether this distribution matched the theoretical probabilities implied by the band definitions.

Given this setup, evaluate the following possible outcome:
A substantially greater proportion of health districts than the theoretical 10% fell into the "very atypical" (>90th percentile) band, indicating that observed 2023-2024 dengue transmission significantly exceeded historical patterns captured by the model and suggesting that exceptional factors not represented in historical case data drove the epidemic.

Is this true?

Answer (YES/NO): YES